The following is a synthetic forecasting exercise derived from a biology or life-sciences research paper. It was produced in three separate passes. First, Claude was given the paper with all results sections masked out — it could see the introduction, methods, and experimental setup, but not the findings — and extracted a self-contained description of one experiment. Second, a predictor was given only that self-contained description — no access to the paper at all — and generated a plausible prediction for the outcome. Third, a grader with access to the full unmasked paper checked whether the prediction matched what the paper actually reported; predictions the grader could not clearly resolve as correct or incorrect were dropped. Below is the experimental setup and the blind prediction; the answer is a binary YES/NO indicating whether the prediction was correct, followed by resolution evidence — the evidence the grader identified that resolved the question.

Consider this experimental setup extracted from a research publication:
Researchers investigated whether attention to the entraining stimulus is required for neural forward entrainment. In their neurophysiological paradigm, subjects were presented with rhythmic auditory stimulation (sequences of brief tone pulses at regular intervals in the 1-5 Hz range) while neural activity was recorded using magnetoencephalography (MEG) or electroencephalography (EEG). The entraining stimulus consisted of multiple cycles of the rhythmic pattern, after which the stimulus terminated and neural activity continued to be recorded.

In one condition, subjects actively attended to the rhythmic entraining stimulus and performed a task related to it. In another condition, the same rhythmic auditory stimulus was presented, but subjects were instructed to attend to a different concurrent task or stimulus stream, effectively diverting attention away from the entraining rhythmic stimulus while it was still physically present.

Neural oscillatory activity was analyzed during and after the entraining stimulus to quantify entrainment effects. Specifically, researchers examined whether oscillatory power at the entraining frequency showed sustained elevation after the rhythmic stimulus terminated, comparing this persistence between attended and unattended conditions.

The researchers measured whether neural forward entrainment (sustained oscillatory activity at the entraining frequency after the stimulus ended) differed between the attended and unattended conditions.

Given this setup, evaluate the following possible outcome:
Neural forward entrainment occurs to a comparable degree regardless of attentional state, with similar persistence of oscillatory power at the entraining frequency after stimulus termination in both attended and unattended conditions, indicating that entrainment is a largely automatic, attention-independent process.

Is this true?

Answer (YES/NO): NO